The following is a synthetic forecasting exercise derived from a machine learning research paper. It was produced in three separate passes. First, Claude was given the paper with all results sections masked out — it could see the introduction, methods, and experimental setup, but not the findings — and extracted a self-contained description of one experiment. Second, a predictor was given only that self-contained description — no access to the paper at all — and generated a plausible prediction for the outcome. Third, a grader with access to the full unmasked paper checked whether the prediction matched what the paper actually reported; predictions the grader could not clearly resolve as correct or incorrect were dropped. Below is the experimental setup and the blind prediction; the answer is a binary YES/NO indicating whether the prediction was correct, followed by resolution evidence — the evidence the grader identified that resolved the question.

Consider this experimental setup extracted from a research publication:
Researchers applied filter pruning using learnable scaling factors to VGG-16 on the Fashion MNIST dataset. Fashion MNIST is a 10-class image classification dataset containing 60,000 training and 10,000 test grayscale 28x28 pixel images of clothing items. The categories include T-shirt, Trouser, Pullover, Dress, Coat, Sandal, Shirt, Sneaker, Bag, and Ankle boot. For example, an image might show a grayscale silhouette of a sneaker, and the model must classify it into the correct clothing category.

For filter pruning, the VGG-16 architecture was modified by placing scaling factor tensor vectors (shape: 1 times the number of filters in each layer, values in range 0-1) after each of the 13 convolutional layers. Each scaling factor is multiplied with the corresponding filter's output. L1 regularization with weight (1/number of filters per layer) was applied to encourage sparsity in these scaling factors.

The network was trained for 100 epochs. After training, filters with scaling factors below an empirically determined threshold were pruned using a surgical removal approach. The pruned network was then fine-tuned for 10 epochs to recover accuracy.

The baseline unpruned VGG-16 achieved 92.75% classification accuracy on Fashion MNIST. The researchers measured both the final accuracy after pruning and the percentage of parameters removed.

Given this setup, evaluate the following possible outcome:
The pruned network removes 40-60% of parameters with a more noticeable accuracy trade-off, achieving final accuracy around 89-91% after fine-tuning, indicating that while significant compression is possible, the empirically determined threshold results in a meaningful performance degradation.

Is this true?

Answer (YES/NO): NO